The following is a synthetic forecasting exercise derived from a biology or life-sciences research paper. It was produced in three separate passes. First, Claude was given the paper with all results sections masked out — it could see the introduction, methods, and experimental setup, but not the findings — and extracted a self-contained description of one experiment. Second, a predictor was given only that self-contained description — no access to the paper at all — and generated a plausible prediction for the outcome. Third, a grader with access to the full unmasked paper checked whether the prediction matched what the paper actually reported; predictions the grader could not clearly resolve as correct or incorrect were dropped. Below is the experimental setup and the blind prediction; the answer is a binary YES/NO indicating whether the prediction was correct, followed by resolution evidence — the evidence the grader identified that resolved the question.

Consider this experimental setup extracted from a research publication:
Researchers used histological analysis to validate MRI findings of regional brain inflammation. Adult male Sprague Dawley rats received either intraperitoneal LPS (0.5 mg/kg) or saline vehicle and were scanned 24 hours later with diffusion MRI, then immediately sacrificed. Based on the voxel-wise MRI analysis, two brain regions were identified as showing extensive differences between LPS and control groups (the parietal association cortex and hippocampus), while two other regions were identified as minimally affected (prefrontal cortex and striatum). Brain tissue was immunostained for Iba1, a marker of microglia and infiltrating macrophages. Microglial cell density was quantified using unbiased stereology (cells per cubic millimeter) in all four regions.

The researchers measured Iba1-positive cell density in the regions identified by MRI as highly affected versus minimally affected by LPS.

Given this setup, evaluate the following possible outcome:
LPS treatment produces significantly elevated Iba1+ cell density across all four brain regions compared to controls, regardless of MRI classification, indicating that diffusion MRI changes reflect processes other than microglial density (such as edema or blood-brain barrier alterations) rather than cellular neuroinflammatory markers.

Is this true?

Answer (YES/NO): NO